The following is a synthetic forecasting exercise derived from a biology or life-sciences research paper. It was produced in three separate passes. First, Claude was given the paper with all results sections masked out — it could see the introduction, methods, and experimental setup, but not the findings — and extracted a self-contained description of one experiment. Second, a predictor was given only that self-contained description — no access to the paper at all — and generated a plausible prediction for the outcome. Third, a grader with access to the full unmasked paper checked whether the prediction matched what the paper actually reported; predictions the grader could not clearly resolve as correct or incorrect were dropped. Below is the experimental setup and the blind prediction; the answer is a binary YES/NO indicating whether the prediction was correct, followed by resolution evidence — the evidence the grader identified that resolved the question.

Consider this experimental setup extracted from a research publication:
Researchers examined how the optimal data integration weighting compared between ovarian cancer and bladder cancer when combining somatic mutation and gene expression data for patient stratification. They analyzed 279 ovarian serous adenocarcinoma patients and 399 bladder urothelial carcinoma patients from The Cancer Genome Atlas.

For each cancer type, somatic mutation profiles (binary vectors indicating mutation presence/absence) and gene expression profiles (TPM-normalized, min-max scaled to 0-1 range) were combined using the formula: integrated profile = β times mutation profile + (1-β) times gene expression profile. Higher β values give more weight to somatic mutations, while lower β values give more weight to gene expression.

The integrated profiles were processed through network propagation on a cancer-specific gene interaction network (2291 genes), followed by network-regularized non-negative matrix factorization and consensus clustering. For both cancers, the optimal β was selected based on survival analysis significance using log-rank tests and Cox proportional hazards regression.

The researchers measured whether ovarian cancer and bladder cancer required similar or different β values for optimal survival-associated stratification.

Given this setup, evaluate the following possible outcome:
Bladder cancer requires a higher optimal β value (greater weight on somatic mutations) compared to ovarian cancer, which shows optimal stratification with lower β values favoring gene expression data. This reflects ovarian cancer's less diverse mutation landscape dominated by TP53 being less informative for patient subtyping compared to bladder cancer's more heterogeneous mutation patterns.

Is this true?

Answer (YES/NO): NO